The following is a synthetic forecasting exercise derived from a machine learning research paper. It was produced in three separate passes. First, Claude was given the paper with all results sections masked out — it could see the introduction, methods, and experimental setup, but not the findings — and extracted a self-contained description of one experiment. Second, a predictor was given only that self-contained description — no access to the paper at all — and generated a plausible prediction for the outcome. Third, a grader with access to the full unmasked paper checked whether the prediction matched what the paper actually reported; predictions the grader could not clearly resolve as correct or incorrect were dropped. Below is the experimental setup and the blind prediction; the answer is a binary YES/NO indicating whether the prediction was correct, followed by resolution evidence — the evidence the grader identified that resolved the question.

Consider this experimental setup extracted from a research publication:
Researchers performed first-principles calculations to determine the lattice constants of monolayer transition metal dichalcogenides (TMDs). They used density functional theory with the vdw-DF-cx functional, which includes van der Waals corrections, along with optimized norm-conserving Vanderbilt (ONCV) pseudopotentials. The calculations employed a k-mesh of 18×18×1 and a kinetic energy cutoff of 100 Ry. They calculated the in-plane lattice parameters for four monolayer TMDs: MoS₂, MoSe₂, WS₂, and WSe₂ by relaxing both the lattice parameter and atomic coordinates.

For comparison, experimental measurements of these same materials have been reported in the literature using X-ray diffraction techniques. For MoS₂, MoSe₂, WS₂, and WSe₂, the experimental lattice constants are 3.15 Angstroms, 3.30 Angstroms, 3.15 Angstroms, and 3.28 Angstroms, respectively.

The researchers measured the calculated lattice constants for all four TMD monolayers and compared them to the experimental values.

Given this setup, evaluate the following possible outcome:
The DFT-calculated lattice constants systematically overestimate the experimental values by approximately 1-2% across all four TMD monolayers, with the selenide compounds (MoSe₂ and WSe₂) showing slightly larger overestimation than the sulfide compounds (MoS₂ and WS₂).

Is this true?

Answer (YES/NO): NO